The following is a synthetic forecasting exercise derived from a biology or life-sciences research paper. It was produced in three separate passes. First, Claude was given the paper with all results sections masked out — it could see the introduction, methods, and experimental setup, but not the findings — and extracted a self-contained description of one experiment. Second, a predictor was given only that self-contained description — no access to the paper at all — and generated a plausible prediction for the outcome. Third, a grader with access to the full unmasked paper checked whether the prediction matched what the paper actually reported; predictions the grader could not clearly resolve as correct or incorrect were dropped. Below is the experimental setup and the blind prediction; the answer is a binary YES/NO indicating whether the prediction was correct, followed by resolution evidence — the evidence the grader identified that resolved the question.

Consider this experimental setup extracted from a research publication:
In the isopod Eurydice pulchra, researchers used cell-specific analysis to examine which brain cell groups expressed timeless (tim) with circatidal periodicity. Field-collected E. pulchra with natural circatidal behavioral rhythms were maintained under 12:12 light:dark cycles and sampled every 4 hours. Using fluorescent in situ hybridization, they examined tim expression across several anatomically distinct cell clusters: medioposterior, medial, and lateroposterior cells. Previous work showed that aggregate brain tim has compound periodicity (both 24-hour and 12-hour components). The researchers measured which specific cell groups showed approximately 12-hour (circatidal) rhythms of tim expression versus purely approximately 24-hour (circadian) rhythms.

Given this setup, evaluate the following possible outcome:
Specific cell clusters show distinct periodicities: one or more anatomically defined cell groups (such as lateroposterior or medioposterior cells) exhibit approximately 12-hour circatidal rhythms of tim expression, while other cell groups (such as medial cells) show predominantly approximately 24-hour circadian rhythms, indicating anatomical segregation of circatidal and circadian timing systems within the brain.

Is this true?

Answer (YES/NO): NO